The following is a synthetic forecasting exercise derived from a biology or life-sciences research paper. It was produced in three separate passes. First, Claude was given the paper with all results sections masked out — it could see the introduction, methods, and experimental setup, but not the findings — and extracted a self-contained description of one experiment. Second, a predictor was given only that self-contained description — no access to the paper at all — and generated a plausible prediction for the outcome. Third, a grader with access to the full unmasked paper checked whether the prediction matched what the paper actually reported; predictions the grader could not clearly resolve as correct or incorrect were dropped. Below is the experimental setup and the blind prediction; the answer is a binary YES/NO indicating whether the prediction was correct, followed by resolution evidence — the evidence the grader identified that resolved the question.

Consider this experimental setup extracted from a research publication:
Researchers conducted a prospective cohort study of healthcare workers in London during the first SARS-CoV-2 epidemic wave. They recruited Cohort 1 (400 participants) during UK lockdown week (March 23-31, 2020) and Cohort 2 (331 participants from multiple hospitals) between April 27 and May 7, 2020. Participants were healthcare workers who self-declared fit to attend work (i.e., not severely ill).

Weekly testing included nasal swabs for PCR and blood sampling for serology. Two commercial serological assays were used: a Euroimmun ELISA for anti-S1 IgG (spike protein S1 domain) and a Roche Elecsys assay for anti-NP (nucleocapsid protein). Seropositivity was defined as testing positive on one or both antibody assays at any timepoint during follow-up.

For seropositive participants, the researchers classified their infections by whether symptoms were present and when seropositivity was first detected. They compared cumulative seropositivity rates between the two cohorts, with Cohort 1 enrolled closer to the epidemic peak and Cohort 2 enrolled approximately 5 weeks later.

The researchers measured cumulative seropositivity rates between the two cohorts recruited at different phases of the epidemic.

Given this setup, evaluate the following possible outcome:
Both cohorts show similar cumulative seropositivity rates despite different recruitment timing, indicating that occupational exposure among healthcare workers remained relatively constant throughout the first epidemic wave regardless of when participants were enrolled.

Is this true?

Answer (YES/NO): NO